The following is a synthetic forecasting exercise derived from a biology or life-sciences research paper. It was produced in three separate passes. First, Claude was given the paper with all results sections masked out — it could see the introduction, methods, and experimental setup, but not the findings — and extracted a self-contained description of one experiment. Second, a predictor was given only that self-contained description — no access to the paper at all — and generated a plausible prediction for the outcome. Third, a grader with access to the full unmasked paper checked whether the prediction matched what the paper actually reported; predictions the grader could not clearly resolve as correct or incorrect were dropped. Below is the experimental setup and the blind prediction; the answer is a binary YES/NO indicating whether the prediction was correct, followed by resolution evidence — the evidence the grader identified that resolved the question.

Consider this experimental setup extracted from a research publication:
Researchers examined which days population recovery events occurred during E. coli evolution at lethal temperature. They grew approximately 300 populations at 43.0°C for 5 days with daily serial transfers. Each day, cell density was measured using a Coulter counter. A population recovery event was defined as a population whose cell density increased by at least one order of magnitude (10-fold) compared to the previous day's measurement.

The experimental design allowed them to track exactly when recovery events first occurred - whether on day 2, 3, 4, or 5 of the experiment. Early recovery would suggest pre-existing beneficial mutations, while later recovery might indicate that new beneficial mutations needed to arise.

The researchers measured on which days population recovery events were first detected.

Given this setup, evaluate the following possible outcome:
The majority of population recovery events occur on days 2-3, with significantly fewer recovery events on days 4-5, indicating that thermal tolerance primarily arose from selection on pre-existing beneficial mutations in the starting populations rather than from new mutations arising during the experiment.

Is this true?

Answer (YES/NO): NO